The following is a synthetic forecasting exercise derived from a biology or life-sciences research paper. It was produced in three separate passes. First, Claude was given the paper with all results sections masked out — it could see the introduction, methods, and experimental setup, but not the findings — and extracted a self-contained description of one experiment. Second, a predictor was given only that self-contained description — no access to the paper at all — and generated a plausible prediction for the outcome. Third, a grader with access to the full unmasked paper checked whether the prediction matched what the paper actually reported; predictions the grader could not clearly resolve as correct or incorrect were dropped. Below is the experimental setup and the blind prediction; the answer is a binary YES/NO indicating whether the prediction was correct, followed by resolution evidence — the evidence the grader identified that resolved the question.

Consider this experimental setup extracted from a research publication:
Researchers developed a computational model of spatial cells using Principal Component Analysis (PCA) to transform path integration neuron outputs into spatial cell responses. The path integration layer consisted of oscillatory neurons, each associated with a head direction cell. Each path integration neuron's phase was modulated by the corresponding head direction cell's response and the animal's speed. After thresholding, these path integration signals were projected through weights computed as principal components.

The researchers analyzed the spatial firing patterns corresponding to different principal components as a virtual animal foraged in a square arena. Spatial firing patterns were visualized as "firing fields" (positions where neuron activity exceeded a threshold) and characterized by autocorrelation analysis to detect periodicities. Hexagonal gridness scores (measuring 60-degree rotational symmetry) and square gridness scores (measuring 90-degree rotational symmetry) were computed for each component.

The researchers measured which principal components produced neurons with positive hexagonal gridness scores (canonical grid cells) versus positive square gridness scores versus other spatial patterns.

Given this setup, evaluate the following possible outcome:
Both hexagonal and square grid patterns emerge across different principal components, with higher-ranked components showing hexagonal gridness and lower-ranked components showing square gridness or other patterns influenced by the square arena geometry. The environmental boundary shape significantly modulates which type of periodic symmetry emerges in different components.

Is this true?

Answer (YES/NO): NO